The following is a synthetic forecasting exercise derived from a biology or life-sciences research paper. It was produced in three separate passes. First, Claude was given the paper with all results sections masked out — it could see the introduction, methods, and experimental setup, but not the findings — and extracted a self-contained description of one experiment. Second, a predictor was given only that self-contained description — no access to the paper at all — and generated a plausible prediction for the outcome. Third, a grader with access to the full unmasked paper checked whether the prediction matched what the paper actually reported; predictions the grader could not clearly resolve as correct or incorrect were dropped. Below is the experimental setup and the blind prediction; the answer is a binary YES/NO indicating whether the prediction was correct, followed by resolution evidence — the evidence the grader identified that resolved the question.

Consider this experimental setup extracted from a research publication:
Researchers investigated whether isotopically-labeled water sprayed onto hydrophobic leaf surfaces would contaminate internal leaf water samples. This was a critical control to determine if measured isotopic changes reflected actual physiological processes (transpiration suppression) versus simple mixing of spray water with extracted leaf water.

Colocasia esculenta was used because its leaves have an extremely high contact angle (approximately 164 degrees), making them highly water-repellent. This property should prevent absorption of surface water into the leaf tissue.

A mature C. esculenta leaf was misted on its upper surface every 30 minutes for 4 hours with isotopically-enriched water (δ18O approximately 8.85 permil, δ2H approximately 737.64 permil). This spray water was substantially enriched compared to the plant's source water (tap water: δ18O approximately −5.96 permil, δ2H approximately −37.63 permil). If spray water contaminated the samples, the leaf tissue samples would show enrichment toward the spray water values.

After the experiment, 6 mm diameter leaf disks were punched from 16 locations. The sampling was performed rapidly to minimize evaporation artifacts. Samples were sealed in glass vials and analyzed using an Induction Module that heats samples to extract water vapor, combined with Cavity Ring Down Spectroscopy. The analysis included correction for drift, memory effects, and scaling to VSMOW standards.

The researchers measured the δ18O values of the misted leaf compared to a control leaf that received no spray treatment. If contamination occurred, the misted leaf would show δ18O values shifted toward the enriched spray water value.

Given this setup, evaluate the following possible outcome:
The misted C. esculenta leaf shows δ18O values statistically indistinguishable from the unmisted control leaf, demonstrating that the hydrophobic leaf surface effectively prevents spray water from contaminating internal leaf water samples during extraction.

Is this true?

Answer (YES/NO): NO